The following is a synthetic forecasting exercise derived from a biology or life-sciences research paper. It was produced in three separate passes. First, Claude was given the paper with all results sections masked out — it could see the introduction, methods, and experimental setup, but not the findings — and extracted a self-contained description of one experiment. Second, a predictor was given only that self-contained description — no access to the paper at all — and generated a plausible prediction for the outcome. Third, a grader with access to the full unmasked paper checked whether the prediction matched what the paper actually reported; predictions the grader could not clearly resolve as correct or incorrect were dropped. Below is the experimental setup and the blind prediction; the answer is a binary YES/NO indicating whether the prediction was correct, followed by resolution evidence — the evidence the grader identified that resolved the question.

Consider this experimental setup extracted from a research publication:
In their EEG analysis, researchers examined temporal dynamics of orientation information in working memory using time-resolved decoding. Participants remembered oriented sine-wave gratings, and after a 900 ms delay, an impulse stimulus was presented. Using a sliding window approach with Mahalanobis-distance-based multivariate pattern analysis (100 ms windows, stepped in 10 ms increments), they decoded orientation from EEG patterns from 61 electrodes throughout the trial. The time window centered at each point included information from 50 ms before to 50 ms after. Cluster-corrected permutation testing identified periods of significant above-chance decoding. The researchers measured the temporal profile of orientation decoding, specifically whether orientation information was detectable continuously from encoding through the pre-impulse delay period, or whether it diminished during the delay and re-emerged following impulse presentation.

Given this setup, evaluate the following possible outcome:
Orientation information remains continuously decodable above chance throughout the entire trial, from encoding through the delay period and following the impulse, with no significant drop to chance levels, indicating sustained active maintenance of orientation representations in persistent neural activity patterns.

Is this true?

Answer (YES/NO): NO